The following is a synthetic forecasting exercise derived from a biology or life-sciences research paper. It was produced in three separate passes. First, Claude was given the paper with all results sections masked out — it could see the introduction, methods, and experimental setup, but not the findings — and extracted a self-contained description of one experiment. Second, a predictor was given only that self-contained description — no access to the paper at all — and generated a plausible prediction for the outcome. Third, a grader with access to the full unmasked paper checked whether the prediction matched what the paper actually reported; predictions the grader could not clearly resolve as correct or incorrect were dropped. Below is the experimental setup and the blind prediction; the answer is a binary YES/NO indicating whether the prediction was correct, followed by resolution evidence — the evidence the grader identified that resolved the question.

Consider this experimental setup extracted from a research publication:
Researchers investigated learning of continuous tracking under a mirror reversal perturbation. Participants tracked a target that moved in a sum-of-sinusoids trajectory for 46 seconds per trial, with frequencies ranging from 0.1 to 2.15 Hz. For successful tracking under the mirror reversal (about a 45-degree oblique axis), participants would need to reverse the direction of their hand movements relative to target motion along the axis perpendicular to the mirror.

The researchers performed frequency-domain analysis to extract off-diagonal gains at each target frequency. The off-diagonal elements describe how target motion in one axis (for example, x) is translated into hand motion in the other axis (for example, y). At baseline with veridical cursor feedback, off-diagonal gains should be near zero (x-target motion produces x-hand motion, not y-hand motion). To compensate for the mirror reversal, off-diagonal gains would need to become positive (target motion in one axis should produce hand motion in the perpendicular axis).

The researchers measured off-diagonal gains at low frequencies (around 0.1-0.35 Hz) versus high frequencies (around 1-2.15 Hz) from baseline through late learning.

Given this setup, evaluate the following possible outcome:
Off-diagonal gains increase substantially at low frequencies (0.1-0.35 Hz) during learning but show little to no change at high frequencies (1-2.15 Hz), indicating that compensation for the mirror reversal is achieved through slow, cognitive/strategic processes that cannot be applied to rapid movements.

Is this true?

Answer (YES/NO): YES